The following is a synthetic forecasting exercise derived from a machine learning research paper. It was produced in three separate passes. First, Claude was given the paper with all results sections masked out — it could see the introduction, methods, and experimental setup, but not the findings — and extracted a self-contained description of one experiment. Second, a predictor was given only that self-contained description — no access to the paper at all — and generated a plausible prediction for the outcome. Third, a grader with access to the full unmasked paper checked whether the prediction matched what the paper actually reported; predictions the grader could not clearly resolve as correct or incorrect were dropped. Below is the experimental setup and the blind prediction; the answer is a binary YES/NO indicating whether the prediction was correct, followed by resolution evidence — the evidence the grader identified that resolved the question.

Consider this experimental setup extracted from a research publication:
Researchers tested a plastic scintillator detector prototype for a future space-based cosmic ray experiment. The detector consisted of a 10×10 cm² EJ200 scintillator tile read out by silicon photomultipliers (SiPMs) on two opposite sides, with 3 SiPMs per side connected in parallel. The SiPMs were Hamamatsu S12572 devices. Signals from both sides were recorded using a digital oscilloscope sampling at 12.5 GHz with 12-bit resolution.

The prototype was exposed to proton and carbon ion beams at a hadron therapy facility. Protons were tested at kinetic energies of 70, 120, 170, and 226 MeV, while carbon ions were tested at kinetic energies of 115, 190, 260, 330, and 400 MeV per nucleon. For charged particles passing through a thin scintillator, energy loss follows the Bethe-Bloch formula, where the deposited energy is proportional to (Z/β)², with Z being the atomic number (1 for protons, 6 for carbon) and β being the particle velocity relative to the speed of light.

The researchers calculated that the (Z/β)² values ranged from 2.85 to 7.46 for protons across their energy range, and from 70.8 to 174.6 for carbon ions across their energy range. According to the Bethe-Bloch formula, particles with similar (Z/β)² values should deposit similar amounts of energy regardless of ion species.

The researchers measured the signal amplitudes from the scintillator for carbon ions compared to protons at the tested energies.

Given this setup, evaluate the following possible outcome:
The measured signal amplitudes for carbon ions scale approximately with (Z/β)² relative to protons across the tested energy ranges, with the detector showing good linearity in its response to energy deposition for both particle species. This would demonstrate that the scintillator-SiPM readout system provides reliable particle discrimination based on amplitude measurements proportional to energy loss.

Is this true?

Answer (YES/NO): NO